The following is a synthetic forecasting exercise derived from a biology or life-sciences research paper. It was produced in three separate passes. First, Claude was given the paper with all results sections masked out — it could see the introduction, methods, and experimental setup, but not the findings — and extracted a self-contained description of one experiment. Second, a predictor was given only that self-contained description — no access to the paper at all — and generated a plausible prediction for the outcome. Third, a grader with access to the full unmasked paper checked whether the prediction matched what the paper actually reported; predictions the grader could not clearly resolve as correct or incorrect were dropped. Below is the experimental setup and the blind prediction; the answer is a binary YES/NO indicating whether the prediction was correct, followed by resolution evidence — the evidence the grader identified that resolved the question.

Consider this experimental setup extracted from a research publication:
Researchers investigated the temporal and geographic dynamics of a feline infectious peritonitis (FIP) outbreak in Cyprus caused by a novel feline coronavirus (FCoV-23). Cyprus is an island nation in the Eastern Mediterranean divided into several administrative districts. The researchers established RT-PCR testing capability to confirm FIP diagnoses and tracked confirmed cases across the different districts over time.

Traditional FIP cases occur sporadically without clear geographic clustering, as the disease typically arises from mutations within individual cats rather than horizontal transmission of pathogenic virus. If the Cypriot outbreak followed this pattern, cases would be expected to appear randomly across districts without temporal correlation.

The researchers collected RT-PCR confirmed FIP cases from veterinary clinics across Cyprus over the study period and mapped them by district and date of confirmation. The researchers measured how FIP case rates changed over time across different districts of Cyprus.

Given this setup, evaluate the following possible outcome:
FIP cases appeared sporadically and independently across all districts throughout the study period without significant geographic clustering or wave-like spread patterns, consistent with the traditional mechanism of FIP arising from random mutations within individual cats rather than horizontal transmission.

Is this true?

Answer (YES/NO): NO